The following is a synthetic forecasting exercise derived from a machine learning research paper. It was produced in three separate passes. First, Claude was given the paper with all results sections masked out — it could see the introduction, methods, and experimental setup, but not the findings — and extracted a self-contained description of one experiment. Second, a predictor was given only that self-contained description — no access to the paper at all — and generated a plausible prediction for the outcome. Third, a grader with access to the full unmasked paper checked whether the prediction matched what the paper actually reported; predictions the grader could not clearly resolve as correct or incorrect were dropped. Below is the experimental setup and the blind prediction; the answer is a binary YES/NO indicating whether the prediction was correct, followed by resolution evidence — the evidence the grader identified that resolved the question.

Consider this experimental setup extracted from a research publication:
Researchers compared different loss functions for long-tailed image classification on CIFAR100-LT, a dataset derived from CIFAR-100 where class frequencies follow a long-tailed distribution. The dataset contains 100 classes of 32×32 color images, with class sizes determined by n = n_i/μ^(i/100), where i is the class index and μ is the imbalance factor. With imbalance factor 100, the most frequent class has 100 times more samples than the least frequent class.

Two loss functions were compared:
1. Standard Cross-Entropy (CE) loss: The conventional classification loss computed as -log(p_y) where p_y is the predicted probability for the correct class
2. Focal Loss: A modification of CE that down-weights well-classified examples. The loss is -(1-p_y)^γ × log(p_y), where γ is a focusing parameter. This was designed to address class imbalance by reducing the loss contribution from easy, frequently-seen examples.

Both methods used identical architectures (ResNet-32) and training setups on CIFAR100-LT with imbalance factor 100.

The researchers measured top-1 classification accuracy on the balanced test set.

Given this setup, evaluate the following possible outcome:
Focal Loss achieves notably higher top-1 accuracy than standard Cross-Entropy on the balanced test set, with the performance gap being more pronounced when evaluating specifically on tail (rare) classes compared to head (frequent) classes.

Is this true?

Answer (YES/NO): NO